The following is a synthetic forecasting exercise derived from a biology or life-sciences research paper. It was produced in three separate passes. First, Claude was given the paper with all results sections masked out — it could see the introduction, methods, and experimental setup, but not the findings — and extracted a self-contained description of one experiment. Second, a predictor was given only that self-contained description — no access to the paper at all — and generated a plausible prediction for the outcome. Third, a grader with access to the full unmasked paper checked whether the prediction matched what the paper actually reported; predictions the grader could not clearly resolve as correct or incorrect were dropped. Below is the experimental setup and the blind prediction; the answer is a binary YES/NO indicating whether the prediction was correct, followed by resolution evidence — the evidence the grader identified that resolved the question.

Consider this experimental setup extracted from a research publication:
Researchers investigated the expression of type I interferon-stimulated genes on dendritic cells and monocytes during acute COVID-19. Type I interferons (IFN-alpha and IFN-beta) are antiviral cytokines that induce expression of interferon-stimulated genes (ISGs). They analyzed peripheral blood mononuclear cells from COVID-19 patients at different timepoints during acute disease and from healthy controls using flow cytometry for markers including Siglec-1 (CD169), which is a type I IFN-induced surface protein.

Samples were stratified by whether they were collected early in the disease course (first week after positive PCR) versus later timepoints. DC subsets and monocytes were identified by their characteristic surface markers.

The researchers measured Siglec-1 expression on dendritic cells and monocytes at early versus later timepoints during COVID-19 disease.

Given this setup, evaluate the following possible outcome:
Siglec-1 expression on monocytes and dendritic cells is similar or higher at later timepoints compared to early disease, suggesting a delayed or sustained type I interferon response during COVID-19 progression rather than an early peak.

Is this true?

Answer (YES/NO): NO